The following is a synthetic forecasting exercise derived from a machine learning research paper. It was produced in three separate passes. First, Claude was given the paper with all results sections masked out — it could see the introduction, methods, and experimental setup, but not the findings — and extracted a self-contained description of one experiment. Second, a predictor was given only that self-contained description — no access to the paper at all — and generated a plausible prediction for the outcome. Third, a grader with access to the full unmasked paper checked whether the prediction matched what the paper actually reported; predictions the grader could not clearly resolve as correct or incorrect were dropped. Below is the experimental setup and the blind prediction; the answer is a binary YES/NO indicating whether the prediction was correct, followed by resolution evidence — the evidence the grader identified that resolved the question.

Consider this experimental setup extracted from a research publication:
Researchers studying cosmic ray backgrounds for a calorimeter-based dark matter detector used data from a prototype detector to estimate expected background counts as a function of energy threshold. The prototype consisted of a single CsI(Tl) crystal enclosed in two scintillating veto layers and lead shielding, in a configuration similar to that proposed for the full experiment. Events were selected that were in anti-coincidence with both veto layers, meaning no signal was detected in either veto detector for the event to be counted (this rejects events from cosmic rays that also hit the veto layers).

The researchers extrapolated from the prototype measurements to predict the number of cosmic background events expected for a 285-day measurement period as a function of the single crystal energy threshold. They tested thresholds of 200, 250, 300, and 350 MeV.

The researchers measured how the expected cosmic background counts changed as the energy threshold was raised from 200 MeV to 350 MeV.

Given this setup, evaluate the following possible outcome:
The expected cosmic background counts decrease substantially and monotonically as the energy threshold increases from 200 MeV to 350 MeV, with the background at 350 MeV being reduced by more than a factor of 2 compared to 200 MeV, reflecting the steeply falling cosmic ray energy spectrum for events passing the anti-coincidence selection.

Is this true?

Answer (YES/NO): YES